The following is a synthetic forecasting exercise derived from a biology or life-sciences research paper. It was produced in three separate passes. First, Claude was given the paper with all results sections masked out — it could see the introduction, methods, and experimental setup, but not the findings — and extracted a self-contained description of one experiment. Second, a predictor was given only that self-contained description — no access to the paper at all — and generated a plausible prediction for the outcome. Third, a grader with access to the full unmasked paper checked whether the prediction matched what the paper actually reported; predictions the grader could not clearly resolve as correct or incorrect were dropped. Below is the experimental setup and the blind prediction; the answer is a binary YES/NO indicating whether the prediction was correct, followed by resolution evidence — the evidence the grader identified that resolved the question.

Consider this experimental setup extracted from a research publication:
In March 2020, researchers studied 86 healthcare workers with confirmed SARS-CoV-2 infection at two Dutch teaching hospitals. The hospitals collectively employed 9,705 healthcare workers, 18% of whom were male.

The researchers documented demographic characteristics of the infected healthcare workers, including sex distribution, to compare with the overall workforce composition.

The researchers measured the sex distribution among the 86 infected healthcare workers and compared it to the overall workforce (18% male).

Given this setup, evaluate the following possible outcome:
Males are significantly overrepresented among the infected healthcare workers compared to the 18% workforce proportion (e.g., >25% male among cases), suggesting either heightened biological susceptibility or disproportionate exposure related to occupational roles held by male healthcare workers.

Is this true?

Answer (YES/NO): NO